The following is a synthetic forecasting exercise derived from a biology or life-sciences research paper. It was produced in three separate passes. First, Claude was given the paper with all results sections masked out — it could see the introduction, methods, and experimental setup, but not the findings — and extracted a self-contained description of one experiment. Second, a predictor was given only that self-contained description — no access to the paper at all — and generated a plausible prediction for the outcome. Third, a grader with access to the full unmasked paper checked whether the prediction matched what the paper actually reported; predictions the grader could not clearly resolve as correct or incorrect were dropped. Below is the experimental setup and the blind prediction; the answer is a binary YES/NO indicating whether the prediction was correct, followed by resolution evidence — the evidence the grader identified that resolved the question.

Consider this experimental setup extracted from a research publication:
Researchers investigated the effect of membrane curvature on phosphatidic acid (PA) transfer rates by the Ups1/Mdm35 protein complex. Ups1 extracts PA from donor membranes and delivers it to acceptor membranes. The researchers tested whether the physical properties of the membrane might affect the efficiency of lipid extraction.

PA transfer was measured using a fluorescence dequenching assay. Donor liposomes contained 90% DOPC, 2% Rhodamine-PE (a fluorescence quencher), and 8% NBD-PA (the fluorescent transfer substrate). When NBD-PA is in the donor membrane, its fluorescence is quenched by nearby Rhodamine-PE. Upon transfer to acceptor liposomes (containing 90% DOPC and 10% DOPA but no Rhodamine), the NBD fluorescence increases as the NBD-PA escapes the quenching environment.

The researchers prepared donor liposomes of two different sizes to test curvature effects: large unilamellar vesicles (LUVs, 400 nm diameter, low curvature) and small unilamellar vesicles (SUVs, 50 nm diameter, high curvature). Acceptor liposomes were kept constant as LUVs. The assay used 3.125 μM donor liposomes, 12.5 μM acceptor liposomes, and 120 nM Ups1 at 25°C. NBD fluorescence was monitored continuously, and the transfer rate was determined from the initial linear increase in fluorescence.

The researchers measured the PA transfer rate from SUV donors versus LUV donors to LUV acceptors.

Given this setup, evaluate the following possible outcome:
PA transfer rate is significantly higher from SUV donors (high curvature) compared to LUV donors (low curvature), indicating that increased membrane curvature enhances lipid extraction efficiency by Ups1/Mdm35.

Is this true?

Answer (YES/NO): YES